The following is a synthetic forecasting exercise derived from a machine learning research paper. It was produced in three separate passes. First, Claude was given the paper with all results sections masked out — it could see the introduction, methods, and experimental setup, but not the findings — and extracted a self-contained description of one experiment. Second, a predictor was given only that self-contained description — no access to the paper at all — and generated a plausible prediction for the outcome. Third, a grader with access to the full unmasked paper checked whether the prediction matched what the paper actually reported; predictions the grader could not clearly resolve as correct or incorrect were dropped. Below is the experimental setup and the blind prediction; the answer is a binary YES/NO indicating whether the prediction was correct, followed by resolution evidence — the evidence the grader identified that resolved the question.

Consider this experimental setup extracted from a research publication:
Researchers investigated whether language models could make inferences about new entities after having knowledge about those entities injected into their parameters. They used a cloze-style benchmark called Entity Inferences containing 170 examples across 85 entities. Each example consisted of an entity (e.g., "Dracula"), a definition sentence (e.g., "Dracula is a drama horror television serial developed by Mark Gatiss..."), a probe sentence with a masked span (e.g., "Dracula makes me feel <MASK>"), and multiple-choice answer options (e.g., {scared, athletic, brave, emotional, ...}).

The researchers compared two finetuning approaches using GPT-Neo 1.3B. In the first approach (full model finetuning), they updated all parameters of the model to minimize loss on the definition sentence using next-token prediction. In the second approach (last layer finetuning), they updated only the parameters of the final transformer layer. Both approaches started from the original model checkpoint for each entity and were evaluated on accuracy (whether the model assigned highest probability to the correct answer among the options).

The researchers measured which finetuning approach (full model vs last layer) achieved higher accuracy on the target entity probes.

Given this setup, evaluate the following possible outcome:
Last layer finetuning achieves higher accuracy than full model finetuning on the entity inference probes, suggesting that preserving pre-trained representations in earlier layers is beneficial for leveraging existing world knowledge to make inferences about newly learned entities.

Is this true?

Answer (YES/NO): NO